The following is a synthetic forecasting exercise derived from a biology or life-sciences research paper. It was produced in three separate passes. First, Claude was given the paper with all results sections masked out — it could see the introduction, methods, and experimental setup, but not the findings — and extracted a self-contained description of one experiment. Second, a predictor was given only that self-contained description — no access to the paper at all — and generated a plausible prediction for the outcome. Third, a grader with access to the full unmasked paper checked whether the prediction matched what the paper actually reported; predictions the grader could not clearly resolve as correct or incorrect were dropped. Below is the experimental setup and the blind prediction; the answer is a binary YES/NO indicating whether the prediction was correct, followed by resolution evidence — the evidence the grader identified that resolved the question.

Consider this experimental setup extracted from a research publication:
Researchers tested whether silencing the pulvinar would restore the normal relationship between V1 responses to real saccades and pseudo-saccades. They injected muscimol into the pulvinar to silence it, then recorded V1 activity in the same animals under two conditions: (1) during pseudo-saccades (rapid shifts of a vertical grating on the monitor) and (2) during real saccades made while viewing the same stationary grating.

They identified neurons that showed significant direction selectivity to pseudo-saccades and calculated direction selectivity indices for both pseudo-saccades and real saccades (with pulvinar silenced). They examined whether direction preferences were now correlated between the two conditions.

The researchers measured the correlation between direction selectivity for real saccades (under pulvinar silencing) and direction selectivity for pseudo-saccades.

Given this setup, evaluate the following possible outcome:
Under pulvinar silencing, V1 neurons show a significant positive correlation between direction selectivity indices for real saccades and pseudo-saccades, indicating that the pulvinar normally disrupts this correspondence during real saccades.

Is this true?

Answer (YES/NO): YES